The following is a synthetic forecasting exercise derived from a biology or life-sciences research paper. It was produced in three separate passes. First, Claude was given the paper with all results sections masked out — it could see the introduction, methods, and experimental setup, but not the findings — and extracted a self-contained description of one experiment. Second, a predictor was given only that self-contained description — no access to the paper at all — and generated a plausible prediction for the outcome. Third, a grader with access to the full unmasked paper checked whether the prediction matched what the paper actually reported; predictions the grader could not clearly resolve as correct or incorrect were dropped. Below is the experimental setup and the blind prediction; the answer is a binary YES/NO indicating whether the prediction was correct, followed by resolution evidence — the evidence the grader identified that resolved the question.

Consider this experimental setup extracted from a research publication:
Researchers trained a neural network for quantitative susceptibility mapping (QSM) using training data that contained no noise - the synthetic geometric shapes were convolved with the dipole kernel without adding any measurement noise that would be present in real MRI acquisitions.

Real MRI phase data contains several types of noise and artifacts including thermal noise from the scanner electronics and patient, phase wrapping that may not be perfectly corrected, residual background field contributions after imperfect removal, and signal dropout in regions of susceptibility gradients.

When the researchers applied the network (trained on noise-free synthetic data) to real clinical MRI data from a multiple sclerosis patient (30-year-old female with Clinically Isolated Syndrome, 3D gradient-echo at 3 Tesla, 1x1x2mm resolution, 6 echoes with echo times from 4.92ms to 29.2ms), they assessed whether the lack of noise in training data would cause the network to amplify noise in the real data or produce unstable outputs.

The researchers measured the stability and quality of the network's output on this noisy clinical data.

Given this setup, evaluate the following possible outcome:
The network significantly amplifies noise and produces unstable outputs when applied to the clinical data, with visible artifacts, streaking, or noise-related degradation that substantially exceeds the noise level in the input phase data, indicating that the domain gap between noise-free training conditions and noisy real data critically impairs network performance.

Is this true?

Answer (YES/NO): NO